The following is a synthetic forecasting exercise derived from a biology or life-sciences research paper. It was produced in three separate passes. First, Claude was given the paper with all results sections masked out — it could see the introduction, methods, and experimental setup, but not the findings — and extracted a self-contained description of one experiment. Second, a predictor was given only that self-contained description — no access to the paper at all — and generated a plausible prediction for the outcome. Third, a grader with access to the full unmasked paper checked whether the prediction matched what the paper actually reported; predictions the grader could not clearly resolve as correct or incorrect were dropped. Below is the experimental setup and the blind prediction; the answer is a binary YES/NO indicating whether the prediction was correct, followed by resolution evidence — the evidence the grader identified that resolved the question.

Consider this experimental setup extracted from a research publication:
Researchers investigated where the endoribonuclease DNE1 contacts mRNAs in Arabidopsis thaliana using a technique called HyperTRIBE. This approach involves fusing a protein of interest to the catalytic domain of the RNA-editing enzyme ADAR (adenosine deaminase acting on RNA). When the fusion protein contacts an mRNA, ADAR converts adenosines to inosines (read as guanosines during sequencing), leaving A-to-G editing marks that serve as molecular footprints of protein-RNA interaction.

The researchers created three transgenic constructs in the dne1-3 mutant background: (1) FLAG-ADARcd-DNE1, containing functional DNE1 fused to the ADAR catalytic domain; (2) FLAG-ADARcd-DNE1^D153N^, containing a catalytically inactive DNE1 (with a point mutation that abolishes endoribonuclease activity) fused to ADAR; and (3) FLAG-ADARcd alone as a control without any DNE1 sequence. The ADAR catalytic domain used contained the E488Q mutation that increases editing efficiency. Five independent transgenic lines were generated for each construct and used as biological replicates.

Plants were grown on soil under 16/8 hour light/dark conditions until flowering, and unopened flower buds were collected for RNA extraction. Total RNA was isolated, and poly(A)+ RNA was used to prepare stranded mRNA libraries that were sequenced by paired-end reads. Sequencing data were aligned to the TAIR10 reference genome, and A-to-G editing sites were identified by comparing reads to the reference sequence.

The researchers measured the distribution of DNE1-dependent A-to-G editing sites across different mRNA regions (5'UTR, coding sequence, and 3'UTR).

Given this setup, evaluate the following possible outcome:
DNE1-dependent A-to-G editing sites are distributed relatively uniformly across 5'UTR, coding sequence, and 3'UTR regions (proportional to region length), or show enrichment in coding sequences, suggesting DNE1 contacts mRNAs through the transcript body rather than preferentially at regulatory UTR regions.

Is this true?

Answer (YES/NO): YES